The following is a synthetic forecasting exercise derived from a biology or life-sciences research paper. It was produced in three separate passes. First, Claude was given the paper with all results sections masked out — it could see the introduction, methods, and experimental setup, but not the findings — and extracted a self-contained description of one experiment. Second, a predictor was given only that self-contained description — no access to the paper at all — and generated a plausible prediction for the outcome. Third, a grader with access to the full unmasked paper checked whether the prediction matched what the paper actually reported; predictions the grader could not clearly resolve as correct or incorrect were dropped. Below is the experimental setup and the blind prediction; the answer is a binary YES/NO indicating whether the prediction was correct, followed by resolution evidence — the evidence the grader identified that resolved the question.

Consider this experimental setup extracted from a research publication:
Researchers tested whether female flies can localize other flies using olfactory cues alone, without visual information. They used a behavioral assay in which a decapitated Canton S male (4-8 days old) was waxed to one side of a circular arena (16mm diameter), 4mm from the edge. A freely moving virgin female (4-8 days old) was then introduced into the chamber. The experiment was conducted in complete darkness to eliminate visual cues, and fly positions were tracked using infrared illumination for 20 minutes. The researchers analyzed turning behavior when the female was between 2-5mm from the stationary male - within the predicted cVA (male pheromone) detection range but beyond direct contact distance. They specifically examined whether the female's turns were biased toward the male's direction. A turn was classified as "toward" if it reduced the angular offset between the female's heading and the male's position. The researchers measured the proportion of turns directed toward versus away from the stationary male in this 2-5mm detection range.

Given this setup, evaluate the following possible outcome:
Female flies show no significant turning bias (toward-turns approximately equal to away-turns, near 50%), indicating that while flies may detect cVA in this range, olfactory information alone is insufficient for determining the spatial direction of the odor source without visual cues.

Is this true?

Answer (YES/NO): NO